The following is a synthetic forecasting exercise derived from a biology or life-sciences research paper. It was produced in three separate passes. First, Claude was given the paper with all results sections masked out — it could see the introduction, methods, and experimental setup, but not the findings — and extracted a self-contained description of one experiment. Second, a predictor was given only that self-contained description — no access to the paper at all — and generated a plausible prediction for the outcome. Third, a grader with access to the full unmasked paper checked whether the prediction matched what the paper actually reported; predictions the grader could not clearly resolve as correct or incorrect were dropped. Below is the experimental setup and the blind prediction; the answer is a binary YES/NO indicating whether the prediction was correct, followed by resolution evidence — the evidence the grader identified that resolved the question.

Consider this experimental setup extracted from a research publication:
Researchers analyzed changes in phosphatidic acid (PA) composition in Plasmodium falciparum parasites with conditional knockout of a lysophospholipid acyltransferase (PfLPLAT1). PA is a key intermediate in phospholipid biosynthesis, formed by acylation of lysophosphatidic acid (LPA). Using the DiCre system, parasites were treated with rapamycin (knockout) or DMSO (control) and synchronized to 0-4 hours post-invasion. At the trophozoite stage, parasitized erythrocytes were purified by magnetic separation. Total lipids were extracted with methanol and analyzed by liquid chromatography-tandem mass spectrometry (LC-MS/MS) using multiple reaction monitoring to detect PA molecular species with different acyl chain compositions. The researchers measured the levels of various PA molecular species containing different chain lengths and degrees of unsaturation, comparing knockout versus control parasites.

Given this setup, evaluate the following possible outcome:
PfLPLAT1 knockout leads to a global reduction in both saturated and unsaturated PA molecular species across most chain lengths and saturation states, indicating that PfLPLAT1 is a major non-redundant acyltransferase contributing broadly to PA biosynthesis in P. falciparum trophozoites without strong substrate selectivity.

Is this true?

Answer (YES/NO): NO